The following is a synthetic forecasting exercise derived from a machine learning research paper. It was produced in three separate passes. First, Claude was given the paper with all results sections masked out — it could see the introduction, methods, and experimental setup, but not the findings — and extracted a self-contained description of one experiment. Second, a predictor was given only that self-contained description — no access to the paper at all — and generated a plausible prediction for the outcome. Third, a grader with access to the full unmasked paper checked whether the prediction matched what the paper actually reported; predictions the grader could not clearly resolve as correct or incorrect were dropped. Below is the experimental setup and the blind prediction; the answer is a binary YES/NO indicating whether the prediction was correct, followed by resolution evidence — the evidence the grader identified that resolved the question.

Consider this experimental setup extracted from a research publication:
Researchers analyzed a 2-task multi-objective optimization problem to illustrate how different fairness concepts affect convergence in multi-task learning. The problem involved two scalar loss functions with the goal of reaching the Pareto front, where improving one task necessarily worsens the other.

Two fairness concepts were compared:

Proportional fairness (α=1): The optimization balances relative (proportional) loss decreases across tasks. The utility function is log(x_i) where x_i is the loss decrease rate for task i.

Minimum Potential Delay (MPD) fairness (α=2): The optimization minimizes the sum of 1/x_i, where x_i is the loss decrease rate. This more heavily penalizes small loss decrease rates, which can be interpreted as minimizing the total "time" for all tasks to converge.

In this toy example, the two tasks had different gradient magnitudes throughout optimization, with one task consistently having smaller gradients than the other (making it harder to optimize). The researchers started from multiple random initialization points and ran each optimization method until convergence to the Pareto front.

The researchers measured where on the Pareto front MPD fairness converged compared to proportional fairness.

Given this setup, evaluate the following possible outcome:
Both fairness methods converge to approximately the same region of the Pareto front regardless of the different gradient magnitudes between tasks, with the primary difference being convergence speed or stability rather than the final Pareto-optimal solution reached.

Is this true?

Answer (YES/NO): NO